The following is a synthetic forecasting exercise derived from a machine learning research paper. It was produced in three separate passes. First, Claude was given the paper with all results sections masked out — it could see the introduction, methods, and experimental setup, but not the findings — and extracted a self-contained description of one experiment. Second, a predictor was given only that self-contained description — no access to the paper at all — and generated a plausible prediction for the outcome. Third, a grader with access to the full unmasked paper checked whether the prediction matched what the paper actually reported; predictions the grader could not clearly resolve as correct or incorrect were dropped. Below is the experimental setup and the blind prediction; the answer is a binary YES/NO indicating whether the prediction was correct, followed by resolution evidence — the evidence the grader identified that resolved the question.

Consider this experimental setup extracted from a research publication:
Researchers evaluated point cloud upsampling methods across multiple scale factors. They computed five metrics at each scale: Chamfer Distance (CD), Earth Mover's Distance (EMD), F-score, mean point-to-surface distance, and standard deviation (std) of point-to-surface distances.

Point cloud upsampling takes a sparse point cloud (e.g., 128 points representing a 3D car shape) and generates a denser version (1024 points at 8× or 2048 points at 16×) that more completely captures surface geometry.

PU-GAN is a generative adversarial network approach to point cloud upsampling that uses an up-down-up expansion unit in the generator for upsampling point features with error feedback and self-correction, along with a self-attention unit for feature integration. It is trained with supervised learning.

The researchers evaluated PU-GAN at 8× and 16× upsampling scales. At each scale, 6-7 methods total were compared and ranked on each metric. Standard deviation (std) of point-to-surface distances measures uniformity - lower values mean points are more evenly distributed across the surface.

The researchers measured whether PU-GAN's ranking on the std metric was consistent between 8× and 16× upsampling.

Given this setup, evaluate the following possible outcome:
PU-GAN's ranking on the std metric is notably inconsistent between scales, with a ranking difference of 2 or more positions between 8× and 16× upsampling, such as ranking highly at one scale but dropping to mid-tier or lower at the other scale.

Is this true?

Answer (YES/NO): NO